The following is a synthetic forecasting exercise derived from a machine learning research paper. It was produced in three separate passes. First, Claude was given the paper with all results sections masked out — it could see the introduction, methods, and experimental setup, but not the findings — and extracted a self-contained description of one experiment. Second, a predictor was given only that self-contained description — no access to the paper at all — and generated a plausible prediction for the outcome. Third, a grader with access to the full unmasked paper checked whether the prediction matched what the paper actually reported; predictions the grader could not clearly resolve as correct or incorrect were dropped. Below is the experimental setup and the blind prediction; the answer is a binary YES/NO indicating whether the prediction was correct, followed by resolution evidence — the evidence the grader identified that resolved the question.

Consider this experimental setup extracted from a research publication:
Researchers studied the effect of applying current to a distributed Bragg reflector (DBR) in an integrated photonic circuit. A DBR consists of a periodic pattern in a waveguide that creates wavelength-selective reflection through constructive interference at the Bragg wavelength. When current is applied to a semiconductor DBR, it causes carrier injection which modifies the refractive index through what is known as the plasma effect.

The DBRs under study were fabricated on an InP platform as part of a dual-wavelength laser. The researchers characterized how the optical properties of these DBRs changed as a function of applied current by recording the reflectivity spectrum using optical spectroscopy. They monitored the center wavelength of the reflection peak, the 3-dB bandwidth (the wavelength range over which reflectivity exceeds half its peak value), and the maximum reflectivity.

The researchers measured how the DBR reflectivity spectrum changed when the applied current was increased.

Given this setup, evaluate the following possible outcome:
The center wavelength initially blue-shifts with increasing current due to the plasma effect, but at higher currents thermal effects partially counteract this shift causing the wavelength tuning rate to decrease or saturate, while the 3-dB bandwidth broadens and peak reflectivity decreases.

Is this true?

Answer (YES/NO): NO